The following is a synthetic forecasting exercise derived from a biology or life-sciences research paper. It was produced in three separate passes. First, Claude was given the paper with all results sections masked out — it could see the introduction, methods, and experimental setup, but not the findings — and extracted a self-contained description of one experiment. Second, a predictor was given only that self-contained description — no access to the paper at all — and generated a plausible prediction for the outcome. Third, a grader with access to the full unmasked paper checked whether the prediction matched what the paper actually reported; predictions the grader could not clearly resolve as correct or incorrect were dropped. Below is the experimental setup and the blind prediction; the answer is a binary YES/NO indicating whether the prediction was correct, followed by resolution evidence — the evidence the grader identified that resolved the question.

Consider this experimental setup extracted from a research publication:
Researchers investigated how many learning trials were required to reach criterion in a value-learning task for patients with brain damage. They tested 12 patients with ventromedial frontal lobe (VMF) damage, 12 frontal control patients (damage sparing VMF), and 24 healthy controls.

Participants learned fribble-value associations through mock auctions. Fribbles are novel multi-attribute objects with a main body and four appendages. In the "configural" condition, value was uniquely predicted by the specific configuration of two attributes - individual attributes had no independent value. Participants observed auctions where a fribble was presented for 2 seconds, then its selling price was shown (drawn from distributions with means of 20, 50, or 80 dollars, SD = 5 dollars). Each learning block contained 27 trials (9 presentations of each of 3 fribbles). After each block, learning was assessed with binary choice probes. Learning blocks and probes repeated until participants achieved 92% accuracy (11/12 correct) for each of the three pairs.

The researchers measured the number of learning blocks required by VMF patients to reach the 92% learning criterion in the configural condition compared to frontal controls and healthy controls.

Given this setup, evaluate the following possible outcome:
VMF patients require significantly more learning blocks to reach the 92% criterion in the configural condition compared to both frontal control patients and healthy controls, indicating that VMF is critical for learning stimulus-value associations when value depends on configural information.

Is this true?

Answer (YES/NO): NO